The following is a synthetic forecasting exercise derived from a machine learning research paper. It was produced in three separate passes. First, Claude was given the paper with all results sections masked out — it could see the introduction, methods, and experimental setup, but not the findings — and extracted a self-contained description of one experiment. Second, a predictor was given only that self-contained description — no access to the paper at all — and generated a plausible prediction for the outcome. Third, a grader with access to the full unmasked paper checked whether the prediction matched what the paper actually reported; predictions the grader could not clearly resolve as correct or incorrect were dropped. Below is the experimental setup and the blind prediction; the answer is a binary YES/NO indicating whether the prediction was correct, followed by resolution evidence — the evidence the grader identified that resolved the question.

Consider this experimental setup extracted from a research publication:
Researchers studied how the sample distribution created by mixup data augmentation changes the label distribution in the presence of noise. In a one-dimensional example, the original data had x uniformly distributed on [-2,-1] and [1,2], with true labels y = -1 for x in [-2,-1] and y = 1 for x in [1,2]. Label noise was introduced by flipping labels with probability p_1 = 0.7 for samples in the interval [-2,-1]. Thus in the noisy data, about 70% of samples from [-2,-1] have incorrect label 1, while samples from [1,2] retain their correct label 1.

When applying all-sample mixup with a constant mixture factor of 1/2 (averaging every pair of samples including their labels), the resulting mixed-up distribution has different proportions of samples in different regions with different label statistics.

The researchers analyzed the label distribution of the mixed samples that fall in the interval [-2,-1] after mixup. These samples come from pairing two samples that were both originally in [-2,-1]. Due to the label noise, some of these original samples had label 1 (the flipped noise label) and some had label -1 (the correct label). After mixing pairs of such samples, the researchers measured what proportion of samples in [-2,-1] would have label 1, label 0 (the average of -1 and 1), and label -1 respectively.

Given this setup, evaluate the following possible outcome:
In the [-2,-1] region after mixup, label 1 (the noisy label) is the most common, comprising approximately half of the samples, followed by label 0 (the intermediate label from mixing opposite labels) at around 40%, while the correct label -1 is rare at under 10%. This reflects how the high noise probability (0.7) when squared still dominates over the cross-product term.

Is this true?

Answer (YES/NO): YES